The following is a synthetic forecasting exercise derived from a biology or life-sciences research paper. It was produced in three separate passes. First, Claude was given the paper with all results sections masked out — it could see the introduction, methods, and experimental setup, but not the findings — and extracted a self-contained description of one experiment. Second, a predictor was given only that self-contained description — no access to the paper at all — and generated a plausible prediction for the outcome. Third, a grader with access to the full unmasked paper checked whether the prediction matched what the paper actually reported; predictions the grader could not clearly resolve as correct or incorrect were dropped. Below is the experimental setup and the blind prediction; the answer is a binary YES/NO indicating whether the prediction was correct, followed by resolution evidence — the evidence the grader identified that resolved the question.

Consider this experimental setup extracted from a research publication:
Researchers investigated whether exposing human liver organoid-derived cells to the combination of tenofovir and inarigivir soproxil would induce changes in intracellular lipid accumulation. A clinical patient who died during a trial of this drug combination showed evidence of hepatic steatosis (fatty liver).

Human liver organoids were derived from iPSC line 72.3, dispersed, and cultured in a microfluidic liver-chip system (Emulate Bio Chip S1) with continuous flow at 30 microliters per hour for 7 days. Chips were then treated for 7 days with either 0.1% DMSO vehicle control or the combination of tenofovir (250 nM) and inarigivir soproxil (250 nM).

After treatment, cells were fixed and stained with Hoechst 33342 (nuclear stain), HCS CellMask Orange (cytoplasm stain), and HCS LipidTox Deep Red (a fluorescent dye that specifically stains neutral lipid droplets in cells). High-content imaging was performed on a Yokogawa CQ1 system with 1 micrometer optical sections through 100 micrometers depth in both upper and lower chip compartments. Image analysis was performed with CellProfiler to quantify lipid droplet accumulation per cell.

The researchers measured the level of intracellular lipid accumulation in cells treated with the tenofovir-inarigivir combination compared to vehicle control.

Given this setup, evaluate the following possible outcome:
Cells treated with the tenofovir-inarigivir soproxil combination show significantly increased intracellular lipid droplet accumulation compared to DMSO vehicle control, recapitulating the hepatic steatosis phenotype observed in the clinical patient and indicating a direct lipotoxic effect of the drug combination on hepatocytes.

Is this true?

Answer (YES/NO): YES